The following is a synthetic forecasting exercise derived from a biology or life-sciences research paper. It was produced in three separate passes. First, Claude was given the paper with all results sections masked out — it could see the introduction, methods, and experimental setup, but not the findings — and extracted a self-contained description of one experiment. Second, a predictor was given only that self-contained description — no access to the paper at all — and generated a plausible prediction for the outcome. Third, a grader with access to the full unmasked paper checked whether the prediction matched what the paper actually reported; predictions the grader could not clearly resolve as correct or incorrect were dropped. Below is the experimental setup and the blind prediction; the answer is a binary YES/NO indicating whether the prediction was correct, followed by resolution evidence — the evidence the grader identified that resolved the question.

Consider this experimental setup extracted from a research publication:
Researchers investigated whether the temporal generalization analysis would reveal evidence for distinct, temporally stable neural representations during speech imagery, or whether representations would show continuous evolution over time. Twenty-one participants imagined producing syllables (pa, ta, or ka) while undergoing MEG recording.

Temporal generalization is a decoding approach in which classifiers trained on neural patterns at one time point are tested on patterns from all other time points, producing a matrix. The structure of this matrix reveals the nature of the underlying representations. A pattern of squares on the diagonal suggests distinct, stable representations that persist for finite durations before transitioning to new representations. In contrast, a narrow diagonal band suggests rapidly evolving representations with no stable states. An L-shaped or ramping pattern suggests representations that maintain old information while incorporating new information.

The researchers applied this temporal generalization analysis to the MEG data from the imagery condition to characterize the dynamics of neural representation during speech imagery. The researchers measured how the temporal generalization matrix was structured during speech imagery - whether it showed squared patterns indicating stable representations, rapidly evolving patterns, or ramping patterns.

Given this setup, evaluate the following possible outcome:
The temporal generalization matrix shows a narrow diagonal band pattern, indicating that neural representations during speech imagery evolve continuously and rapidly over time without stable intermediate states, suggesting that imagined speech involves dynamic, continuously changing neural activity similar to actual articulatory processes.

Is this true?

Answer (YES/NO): NO